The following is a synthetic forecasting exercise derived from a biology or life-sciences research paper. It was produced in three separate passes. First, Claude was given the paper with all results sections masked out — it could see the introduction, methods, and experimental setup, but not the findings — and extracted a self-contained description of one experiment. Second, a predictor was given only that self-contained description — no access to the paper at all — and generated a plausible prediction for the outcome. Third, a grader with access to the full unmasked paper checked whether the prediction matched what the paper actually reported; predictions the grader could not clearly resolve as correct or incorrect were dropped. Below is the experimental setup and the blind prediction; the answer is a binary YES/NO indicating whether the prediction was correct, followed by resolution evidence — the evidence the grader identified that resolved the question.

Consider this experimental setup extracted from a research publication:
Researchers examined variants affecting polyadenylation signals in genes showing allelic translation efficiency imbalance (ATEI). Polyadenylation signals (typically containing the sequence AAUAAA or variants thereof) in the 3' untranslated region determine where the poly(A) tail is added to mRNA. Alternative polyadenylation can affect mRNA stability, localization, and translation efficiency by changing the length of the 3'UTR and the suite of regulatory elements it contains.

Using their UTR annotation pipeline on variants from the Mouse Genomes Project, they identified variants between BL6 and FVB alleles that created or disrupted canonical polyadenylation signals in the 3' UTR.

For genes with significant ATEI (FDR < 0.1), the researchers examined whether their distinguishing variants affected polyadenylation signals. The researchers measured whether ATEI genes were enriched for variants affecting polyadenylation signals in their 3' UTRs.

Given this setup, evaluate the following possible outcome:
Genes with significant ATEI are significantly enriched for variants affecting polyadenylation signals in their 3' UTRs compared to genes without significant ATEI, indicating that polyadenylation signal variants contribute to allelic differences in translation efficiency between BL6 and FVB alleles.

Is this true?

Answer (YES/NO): YES